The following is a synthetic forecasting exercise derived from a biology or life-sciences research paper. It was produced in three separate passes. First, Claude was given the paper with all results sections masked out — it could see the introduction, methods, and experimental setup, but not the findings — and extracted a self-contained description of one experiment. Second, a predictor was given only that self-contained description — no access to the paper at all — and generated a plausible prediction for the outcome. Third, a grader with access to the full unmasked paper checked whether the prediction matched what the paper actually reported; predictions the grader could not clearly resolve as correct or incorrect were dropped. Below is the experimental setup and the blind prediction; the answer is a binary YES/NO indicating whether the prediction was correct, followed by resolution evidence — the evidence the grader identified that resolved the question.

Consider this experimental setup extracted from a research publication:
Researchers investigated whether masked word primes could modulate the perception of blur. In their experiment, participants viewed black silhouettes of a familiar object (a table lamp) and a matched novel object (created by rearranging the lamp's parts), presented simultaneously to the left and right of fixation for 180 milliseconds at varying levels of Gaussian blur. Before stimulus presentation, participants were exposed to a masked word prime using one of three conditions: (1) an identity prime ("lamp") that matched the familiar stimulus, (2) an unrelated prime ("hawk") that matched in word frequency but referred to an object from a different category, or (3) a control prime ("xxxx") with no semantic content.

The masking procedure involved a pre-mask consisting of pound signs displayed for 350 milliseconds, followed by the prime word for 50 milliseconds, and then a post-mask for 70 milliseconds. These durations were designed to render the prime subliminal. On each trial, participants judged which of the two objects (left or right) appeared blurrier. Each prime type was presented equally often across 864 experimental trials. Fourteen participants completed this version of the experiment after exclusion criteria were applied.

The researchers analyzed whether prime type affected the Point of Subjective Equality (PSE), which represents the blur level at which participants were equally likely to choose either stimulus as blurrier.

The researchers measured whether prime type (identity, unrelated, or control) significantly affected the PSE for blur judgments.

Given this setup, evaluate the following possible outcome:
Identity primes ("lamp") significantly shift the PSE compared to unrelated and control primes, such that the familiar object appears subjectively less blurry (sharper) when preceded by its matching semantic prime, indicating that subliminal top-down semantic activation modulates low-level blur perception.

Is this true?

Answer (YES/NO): NO